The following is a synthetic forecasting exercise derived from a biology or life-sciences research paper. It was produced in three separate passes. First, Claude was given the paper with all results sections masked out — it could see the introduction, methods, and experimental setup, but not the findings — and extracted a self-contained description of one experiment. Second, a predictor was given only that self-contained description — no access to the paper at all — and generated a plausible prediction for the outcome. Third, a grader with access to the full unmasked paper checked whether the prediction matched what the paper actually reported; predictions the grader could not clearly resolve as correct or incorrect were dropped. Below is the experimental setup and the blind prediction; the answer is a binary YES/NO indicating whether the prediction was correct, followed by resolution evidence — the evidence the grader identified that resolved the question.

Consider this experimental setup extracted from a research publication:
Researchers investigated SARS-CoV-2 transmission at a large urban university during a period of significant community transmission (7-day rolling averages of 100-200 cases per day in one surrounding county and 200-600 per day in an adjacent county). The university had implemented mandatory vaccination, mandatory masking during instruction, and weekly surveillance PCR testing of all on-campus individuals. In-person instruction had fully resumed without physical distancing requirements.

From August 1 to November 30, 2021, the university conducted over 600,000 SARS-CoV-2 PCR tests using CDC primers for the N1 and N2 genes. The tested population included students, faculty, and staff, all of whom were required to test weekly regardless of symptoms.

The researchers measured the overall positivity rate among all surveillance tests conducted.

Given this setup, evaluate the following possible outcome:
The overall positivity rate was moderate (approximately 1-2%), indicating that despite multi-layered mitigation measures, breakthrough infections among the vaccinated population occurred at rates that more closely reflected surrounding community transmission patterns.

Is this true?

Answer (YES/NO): NO